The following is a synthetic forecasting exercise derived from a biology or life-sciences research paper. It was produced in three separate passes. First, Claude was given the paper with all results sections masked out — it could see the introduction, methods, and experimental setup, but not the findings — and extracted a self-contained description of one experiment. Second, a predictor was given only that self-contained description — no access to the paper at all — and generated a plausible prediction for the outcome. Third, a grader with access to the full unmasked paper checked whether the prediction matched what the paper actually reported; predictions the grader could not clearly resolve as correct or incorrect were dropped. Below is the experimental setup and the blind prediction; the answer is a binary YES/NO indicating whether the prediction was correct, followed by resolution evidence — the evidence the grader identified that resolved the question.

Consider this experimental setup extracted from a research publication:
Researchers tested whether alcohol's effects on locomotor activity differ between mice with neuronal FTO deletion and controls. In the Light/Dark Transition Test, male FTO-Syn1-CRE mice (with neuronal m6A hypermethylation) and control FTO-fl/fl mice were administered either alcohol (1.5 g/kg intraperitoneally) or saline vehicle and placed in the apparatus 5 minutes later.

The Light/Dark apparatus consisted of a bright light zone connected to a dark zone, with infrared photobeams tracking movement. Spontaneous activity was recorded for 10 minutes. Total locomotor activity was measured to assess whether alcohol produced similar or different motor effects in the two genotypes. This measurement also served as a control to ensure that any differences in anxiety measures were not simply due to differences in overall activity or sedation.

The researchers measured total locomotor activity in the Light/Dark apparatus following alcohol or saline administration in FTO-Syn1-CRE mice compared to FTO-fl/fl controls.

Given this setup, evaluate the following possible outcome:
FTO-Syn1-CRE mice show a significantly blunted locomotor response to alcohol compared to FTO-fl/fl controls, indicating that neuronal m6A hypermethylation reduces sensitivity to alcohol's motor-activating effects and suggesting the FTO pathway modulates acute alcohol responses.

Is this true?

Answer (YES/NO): NO